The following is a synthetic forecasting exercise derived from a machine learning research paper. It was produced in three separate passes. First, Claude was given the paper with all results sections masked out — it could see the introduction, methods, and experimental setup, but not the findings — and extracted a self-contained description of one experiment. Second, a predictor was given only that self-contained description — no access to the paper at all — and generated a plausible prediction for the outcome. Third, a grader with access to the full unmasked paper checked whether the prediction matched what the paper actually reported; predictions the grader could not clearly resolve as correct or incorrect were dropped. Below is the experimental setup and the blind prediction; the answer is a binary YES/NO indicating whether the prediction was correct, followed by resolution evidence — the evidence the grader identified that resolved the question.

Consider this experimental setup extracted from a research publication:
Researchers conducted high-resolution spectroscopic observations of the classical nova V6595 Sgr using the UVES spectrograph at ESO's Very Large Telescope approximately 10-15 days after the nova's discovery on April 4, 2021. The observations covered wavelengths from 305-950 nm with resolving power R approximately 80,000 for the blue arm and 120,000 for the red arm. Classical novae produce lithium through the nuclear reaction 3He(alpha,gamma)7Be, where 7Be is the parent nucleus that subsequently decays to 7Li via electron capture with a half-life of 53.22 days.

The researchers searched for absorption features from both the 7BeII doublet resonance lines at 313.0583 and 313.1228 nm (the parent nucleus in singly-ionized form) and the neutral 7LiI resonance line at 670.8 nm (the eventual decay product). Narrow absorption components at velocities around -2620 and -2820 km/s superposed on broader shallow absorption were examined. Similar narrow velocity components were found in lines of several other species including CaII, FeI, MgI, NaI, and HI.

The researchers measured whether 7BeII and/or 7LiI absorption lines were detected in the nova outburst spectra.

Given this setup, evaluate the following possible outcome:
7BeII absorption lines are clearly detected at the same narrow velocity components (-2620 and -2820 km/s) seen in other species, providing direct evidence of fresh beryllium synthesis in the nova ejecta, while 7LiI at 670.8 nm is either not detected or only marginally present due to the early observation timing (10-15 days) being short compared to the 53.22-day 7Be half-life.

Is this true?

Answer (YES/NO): NO